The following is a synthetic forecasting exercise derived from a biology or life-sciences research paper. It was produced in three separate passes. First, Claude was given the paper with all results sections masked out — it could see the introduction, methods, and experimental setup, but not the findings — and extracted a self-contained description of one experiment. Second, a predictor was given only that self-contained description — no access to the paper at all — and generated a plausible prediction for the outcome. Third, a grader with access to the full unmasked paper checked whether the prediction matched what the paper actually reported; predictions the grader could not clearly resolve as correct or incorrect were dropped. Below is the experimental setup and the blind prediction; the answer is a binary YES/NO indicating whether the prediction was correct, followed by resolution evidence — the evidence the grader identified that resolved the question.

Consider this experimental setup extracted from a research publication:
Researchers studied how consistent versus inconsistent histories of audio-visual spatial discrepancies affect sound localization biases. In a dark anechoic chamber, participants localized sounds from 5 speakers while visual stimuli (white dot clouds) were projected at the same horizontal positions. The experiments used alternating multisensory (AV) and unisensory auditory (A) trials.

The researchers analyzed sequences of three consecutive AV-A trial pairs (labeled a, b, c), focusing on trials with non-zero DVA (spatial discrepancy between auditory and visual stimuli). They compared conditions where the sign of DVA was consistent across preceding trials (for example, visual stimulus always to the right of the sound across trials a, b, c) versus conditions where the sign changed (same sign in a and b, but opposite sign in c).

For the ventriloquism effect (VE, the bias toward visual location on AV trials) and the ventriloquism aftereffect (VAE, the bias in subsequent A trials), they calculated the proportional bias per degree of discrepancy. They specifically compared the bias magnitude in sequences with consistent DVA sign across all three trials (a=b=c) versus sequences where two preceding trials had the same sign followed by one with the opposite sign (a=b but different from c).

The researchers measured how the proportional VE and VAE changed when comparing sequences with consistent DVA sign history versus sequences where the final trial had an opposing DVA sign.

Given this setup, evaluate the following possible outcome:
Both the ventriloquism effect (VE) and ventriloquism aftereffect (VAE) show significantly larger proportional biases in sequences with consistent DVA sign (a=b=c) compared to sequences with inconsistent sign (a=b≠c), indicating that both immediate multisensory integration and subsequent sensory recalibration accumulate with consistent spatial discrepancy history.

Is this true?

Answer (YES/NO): NO